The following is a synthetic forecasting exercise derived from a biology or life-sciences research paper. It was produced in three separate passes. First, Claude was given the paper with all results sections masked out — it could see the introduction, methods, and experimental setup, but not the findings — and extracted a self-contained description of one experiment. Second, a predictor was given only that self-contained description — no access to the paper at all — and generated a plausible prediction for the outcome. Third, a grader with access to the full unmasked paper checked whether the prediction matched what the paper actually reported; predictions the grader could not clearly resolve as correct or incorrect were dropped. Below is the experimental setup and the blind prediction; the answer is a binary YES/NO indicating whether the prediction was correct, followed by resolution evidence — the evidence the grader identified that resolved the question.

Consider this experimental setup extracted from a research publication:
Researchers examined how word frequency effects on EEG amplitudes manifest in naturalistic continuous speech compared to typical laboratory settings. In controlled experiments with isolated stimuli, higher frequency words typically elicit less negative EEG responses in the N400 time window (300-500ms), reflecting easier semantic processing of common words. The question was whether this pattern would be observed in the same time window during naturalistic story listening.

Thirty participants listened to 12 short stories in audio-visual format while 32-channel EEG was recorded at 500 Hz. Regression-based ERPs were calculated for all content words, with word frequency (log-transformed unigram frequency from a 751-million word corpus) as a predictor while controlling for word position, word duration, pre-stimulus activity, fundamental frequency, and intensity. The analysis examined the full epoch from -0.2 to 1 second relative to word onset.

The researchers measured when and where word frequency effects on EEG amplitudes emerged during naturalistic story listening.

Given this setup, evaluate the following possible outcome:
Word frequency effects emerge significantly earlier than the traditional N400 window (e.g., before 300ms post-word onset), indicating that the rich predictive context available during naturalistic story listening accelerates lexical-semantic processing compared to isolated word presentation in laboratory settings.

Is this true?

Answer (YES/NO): NO